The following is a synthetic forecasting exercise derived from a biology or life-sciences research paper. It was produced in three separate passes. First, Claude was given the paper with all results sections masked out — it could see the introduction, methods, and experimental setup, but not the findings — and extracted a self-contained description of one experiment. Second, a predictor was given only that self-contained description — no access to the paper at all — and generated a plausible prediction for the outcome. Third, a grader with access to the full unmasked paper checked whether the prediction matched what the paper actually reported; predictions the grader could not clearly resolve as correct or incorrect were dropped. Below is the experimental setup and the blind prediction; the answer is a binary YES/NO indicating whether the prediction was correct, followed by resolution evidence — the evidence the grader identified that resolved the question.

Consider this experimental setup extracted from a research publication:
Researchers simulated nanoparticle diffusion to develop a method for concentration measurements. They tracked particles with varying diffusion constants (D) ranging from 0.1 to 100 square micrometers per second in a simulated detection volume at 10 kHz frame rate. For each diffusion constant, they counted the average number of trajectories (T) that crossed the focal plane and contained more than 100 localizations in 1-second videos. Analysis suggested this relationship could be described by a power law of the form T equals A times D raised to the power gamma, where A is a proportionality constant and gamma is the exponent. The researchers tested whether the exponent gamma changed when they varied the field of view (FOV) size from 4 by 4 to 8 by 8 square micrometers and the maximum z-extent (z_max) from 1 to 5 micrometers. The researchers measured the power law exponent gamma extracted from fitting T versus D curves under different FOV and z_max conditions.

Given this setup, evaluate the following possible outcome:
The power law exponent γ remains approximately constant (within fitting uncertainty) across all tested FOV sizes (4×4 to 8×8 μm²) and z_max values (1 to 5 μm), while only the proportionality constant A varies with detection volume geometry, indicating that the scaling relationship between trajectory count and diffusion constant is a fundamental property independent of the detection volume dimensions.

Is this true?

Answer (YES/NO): YES